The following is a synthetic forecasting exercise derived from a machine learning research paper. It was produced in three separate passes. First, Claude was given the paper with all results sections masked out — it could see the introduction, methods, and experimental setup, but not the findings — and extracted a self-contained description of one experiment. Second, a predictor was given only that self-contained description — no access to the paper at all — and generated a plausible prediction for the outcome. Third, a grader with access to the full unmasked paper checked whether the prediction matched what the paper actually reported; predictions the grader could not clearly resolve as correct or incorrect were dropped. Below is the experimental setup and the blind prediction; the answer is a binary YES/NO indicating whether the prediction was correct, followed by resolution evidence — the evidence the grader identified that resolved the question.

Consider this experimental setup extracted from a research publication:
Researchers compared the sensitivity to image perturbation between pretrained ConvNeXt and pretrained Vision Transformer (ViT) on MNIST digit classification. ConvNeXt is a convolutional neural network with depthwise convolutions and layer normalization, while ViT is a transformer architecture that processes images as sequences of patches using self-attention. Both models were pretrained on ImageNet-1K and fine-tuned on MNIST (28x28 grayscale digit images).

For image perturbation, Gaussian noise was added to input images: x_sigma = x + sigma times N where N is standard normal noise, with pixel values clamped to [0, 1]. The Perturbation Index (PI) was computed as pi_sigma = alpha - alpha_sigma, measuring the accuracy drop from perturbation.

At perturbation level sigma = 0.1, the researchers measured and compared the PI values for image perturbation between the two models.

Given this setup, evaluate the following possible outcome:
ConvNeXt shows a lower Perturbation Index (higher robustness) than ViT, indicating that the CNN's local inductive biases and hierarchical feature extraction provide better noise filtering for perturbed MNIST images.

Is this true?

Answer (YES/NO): YES